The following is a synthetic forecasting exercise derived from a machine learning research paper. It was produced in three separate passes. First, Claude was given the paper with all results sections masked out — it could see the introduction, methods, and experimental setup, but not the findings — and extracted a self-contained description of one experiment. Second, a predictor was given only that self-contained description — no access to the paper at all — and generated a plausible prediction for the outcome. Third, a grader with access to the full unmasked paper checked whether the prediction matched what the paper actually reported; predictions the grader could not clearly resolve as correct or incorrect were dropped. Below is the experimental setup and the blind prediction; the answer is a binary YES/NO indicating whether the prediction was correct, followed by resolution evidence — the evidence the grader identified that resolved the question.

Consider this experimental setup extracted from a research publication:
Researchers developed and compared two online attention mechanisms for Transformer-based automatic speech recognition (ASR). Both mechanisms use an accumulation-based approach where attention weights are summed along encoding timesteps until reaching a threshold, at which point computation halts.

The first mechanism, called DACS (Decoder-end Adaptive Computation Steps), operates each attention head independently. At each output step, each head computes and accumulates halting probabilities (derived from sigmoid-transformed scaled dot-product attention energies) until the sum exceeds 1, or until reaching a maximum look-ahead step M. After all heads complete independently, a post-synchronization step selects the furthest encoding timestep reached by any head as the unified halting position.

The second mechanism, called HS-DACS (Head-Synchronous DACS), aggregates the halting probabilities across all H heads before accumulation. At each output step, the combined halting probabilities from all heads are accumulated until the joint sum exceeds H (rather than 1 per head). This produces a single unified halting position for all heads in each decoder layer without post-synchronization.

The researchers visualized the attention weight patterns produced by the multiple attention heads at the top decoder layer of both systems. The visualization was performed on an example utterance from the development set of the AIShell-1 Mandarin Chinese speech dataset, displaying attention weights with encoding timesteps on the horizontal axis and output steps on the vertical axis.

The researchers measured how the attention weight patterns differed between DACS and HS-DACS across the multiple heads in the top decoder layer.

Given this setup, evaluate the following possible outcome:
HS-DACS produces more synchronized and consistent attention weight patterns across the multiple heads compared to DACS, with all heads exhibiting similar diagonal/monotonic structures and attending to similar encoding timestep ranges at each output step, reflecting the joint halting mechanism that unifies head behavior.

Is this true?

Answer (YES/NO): NO